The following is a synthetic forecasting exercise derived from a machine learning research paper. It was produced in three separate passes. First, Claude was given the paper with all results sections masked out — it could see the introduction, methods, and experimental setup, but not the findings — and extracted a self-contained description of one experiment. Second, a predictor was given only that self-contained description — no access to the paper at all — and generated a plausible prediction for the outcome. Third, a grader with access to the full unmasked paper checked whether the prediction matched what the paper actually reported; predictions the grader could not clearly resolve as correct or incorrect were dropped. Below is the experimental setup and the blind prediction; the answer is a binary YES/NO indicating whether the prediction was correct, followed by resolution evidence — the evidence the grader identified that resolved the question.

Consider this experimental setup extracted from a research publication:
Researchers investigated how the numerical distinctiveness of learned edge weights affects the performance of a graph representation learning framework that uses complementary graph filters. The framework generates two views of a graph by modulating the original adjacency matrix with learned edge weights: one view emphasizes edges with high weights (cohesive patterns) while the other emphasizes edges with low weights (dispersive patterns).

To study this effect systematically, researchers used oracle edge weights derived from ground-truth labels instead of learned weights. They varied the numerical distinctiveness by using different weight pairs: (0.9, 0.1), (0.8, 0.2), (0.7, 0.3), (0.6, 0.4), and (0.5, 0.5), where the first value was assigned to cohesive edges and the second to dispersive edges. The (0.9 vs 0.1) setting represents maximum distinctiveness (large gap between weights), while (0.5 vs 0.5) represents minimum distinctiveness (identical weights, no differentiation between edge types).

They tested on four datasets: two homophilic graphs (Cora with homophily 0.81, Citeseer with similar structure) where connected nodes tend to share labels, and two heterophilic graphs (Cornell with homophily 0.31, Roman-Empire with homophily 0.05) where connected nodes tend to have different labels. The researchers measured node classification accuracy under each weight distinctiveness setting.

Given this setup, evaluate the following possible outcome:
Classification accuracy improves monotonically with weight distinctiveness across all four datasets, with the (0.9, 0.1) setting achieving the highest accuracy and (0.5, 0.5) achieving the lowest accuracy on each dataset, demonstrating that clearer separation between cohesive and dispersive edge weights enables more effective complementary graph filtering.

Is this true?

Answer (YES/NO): NO